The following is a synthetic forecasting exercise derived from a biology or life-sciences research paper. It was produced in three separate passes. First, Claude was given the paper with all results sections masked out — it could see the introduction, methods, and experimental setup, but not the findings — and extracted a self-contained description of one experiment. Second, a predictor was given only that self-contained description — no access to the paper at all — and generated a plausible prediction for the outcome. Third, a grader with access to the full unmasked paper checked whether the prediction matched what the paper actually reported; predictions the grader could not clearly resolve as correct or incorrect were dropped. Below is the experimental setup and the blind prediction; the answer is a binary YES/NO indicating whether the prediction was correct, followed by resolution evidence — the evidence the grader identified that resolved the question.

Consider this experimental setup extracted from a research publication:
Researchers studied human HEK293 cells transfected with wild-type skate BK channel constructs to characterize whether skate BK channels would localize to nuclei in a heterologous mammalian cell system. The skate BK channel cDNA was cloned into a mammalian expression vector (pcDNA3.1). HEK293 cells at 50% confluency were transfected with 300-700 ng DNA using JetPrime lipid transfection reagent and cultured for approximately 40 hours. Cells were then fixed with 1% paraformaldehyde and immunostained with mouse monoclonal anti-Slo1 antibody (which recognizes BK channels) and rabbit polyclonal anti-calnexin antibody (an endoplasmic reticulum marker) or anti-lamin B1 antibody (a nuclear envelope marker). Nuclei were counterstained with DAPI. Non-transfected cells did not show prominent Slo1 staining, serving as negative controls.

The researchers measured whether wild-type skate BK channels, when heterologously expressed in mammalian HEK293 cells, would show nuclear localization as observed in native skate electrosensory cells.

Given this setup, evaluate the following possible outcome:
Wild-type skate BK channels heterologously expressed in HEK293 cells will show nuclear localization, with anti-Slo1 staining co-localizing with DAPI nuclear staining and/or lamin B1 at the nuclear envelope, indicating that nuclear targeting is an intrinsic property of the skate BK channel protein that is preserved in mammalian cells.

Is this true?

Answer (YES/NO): YES